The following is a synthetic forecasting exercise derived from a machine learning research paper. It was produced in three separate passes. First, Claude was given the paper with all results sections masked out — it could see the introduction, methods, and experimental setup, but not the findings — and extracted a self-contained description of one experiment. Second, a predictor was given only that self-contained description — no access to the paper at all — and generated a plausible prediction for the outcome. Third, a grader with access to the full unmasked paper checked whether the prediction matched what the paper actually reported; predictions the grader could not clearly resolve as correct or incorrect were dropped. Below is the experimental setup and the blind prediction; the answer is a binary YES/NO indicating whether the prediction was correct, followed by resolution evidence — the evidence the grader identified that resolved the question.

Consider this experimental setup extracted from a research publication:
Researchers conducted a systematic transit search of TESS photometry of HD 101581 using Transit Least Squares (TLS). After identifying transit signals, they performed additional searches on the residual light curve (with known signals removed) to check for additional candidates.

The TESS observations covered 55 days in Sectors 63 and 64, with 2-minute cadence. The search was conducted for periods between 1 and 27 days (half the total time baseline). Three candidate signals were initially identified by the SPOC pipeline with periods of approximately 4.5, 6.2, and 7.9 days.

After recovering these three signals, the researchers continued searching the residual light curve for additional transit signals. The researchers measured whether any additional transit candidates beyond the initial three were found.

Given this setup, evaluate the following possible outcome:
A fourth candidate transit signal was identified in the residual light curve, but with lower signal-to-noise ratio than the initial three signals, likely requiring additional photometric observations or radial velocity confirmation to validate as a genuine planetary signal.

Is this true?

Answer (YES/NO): NO